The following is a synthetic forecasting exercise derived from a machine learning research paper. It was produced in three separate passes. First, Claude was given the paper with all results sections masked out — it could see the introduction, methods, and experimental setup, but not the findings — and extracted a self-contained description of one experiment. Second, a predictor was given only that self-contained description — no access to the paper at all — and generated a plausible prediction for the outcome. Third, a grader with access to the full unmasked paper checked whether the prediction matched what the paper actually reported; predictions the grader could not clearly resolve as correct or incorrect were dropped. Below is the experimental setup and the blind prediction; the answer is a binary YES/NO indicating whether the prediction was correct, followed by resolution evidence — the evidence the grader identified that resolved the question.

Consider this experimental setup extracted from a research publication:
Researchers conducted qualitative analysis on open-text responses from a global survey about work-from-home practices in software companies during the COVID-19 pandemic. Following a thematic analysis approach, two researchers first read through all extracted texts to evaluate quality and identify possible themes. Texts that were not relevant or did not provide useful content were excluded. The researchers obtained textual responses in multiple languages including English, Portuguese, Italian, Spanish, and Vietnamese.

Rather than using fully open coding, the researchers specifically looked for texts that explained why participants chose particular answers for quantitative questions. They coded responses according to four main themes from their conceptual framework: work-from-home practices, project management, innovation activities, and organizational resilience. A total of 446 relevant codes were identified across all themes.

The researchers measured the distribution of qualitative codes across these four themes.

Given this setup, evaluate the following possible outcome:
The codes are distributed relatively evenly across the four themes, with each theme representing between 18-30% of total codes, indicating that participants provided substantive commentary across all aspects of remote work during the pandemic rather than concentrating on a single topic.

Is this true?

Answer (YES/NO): NO